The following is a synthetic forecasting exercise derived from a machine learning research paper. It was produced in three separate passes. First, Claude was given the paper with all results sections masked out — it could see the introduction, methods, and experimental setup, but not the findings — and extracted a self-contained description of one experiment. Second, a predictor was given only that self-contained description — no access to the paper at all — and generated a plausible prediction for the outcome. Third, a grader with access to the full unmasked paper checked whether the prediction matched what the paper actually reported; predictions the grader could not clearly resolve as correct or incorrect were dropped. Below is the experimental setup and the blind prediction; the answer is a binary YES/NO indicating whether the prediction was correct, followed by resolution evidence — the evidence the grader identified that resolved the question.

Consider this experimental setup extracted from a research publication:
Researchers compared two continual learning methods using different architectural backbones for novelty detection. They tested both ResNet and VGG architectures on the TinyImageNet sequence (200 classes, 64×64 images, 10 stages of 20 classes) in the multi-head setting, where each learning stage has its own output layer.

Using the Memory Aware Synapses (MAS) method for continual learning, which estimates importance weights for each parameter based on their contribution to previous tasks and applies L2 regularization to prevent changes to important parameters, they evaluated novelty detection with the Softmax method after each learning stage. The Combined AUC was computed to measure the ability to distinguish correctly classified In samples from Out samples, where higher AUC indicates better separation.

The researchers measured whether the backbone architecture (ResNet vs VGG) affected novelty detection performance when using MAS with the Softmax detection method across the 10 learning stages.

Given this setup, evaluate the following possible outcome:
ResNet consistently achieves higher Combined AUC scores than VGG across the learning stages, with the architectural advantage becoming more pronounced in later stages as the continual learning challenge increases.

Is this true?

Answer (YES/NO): NO